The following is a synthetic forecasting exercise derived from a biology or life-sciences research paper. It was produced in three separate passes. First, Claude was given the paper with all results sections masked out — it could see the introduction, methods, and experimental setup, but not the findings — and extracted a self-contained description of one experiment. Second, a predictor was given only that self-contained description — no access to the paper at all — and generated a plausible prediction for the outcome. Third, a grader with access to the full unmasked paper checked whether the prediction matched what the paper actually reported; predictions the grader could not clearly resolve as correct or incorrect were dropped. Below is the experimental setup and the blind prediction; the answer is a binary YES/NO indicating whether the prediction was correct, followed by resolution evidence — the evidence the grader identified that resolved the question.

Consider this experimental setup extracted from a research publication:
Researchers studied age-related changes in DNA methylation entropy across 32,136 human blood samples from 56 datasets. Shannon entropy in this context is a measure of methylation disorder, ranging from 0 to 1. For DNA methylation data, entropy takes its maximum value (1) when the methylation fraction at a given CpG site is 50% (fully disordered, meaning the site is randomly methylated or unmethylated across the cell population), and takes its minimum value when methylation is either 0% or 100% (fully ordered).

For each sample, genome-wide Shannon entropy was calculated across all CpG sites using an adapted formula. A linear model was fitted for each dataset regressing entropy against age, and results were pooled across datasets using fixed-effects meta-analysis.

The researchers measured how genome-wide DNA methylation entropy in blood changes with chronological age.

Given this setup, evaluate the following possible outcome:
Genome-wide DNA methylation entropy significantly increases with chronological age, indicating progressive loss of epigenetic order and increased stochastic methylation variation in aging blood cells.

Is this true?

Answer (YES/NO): YES